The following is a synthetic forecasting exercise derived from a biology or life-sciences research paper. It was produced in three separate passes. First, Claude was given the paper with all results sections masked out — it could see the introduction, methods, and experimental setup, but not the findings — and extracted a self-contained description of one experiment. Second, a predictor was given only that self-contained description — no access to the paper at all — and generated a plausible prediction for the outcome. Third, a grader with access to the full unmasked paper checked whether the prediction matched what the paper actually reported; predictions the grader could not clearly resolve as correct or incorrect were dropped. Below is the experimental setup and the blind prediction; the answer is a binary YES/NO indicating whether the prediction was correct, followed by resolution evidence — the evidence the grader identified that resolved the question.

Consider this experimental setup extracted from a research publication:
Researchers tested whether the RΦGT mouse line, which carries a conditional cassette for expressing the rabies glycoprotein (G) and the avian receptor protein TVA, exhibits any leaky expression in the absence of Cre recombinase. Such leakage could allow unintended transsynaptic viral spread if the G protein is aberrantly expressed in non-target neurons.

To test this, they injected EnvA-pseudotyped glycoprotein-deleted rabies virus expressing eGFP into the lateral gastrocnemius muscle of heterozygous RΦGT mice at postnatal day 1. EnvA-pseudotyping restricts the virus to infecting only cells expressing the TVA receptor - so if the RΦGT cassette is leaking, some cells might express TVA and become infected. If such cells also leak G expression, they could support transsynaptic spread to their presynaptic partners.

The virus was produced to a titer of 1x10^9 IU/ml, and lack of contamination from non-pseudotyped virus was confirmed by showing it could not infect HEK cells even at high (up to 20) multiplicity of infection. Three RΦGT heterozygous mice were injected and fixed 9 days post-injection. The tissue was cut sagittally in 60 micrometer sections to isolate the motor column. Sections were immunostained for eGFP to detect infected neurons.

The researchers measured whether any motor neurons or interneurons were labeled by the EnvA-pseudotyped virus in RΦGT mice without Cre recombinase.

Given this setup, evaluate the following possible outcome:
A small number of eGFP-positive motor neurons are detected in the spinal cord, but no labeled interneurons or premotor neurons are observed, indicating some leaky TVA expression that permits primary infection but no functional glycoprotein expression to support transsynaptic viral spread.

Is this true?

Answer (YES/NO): YES